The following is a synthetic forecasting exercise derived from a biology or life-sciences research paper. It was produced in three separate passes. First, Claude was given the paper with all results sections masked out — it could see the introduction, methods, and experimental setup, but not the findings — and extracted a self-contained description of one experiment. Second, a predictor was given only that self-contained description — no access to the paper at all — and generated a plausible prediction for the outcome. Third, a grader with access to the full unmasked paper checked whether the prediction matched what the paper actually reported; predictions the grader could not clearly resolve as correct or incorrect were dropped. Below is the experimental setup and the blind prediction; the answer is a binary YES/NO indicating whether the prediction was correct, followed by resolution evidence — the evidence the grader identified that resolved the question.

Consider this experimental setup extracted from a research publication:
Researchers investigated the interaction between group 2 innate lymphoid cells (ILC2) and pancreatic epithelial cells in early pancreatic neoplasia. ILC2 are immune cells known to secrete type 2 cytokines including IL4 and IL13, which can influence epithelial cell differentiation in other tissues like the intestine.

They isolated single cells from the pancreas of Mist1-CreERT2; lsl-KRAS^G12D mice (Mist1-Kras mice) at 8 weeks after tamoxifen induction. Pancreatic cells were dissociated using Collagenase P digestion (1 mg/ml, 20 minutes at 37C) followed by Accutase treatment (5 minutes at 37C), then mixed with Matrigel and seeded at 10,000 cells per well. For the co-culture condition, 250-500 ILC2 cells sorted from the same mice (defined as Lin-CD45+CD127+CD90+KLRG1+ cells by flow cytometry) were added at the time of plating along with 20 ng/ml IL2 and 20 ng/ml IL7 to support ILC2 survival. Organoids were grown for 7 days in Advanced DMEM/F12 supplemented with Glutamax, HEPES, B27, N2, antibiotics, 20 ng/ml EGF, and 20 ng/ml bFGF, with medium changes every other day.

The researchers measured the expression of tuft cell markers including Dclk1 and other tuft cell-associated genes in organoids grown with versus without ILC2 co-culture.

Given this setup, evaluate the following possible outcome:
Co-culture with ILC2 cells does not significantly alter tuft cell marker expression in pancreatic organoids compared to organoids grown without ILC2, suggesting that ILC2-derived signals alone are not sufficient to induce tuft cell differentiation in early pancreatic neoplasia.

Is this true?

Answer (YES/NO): NO